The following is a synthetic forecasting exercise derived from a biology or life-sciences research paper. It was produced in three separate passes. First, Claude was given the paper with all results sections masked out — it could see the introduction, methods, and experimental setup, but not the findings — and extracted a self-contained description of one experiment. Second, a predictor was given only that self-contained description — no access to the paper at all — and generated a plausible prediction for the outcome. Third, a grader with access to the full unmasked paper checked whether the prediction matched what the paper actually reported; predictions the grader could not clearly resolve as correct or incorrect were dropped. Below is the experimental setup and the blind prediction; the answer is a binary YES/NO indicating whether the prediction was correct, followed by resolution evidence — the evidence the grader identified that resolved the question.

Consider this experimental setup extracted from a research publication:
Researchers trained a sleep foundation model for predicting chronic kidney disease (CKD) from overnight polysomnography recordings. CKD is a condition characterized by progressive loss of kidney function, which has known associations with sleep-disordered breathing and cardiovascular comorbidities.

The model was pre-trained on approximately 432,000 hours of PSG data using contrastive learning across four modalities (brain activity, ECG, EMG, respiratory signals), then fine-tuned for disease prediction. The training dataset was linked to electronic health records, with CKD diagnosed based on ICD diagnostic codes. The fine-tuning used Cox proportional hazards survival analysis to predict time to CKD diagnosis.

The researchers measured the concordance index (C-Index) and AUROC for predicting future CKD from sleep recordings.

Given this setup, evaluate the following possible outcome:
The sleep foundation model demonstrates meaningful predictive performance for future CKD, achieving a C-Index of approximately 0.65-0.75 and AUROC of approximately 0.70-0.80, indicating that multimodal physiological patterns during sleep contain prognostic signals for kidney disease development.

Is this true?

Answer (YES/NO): NO